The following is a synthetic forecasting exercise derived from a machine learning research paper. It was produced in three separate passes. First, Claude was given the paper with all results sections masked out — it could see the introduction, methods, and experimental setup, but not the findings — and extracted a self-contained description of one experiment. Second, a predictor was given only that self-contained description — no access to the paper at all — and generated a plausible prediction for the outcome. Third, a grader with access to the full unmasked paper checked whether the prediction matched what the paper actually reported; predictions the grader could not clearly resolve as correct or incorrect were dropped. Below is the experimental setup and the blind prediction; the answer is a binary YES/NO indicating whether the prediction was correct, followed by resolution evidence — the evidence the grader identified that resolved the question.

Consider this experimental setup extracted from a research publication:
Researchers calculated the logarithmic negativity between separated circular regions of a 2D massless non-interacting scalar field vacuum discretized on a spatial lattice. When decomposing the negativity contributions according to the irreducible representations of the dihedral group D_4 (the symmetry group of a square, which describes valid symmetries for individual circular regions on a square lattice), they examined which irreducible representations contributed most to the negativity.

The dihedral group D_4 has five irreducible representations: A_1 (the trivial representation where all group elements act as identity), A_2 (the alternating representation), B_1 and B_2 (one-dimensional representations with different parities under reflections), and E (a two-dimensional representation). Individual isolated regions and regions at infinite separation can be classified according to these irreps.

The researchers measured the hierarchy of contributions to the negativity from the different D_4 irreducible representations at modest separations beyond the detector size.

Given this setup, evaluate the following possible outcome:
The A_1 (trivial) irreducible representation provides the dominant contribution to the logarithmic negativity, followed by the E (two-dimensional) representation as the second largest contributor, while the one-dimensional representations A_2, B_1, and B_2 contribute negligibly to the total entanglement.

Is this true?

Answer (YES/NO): NO